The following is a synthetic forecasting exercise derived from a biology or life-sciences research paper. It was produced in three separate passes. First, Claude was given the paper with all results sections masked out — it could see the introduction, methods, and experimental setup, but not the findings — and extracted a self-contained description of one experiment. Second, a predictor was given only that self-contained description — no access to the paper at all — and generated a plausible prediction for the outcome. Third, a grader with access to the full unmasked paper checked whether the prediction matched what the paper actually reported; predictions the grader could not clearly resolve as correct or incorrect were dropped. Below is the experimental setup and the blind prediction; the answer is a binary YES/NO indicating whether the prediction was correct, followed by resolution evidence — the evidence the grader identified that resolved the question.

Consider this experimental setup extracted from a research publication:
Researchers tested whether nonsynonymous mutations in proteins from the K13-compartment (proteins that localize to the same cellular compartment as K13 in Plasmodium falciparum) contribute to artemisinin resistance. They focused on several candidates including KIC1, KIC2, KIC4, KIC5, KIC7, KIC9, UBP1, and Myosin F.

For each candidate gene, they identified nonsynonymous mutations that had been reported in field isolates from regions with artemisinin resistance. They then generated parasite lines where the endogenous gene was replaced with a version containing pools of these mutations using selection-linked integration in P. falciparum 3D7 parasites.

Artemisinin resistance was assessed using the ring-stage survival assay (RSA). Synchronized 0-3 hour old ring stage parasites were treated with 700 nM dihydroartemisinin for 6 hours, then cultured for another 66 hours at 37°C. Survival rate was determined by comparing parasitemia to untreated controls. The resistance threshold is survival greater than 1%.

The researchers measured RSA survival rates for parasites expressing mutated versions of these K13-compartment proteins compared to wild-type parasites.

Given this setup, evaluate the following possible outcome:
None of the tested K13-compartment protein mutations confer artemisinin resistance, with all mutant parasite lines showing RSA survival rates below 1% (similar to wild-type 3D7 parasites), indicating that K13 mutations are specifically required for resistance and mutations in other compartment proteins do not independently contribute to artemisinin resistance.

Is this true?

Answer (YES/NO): YES